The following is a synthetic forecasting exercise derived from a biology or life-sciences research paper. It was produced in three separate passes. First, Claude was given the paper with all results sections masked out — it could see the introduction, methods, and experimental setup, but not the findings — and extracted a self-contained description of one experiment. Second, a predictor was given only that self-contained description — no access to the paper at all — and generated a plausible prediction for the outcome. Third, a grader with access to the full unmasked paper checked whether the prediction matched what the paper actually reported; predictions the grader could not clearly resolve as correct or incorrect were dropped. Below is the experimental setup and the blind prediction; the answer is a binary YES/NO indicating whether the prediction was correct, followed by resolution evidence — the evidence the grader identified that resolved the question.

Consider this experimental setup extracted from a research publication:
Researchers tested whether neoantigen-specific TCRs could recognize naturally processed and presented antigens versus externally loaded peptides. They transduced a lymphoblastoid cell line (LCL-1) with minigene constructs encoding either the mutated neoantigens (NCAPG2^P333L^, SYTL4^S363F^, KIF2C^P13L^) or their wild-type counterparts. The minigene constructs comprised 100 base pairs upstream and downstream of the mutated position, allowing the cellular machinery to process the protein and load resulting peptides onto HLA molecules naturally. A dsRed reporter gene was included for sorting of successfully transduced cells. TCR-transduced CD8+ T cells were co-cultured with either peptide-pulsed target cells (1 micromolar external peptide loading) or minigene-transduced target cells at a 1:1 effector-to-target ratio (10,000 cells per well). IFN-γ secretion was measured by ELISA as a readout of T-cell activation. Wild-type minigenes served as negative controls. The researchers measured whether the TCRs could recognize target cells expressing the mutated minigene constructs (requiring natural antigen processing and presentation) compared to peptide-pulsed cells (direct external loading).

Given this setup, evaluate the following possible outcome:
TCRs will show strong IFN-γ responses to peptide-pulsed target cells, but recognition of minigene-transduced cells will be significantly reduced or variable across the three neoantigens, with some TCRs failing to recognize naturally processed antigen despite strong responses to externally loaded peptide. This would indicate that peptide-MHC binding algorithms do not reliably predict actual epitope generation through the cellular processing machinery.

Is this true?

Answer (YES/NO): NO